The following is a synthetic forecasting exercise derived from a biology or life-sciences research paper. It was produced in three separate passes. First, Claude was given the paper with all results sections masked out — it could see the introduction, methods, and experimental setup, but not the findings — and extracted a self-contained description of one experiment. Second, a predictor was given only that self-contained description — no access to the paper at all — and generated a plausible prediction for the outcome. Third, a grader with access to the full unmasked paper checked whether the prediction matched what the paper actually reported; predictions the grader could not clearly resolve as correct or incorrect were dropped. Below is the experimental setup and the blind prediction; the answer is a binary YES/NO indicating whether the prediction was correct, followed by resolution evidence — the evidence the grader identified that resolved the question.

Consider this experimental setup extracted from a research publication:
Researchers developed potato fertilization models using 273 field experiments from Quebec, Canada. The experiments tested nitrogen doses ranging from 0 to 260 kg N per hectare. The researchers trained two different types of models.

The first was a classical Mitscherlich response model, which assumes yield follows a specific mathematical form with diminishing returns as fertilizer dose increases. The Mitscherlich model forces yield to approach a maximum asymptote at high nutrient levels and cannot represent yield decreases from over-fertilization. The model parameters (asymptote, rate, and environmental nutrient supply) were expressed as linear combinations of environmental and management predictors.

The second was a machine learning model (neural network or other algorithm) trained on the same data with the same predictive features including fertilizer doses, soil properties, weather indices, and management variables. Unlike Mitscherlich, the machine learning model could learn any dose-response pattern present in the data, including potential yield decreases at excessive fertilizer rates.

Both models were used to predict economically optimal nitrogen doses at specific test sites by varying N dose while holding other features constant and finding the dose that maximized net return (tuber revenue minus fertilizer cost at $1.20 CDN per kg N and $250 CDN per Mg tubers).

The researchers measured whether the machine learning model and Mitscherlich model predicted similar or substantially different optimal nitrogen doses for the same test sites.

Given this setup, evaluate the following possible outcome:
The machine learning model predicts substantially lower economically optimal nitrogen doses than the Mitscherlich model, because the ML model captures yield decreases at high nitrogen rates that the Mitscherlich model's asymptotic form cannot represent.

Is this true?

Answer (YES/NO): NO